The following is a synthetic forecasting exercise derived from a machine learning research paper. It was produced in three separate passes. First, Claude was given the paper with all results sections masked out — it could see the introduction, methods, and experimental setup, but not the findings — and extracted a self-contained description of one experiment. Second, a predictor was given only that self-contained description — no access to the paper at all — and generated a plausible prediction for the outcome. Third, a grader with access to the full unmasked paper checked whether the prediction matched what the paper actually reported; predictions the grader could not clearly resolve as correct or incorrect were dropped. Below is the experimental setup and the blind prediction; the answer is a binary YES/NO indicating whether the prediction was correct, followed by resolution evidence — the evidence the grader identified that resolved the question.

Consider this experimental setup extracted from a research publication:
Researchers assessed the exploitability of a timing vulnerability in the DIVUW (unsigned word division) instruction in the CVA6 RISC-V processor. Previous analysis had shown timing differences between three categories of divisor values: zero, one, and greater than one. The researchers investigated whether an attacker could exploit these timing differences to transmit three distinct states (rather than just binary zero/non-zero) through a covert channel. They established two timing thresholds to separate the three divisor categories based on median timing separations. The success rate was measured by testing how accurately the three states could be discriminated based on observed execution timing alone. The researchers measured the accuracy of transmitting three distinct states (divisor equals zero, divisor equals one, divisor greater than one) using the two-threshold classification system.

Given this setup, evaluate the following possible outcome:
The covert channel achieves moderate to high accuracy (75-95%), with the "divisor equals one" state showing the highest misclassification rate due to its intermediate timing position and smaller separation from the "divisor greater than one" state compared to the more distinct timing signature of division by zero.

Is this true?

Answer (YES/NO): YES